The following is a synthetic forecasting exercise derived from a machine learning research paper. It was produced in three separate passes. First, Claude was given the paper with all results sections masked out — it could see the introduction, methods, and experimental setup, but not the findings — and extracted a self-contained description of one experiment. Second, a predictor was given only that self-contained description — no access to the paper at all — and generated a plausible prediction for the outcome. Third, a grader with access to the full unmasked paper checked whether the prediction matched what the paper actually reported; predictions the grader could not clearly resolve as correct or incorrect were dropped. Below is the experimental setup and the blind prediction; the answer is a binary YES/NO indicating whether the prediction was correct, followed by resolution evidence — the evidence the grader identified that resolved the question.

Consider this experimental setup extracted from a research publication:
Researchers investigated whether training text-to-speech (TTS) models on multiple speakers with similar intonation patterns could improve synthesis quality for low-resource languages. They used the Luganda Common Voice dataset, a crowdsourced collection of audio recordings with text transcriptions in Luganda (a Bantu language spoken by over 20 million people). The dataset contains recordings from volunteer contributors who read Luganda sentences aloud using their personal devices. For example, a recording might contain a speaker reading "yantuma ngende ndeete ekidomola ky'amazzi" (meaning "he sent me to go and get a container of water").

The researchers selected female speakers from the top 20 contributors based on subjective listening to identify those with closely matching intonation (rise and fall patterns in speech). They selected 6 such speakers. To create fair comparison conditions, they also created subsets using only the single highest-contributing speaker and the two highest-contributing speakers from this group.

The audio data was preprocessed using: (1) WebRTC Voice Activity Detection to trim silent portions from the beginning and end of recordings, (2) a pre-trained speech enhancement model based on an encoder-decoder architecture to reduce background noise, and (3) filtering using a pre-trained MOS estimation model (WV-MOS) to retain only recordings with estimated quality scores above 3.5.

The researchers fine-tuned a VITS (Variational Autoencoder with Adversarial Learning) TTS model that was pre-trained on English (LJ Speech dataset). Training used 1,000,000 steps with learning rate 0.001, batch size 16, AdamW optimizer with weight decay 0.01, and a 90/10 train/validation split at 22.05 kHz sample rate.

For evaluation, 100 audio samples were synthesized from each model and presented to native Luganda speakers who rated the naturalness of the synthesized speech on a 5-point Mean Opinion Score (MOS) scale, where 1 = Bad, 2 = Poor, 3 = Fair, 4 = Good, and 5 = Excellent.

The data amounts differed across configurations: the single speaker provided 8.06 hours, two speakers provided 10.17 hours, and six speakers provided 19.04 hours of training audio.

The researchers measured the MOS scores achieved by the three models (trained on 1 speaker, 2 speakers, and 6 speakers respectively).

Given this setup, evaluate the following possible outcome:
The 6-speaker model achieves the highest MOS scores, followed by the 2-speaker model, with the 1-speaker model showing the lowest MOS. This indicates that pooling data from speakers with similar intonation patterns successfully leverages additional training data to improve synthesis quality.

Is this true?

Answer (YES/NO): YES